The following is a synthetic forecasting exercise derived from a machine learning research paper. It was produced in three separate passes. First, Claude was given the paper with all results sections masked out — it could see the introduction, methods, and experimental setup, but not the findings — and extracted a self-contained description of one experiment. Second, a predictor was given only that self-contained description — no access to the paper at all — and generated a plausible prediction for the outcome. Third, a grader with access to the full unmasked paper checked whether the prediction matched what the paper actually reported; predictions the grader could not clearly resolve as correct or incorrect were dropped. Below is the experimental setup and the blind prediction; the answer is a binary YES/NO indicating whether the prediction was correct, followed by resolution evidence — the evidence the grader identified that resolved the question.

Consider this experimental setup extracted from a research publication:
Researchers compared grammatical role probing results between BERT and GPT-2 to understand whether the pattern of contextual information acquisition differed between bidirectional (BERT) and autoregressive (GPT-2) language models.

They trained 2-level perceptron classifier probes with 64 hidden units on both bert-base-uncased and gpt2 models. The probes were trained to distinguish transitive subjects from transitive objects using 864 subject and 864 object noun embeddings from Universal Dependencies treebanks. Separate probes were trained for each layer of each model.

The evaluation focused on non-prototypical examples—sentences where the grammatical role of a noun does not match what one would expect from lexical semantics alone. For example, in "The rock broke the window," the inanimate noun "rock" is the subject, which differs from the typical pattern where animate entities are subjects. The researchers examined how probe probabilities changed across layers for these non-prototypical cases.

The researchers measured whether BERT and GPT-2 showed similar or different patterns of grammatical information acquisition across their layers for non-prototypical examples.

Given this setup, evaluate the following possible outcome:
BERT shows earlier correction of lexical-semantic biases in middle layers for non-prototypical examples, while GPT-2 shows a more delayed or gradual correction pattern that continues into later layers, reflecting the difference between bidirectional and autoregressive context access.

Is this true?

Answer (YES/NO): NO